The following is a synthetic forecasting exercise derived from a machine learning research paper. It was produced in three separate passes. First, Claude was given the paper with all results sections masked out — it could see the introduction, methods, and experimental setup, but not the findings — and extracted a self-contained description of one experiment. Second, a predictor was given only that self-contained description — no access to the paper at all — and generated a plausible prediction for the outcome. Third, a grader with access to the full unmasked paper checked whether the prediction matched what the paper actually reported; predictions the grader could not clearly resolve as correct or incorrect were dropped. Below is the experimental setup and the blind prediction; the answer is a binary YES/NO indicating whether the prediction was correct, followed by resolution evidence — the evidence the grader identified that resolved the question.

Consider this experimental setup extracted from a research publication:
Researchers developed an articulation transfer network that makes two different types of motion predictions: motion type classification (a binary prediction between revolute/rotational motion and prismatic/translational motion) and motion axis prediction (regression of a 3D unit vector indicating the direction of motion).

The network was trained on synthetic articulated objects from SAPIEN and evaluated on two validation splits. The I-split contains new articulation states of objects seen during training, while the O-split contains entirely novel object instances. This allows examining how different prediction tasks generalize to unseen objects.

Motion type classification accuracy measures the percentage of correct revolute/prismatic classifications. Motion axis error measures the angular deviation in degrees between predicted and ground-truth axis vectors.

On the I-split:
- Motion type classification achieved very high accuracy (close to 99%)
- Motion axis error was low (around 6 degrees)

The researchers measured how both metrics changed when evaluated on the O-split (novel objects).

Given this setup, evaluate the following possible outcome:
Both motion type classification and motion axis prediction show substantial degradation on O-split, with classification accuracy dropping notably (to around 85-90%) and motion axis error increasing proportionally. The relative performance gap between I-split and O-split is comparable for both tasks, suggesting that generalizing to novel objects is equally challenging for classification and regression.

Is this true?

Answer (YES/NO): NO